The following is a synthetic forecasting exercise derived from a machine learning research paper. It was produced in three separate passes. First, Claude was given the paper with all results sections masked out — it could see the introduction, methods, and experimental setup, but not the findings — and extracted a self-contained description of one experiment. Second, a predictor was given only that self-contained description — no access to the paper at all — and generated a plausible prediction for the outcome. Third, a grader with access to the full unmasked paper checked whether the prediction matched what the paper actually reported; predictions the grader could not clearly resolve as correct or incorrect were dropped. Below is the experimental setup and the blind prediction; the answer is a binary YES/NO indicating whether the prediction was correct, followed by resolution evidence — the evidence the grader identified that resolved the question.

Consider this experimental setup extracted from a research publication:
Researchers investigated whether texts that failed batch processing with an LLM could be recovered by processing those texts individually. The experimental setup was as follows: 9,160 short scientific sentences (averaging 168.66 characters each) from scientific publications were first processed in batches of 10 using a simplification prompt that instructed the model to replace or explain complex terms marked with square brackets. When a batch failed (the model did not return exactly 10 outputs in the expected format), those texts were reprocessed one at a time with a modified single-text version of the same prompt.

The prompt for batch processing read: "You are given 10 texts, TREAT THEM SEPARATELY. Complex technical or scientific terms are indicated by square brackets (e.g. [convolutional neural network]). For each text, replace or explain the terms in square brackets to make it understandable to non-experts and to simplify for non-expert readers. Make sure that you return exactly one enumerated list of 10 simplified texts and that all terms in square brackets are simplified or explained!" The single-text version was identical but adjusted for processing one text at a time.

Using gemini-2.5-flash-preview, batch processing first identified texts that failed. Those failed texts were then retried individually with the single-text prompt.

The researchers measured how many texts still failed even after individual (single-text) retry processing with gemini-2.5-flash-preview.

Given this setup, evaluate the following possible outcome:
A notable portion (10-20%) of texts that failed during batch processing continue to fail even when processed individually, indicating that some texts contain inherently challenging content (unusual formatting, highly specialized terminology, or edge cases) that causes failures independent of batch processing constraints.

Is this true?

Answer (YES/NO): NO